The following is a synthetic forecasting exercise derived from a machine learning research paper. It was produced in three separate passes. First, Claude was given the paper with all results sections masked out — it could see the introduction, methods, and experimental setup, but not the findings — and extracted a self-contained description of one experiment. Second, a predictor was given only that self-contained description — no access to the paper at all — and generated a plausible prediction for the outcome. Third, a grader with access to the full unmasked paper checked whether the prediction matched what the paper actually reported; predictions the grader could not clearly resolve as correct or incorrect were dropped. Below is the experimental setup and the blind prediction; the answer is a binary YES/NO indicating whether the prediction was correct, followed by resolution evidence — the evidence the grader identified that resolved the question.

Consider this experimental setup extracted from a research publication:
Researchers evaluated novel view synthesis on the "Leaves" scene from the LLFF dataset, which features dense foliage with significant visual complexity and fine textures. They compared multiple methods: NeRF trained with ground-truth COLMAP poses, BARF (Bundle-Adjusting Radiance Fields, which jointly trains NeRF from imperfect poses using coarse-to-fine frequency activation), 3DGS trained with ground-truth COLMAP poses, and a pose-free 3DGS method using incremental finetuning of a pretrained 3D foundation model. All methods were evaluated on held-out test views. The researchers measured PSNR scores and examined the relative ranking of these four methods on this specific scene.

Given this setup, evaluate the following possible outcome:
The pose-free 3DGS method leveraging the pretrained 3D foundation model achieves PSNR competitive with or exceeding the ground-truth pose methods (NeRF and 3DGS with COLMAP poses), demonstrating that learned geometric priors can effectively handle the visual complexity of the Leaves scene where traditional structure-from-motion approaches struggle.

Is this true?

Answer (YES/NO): NO